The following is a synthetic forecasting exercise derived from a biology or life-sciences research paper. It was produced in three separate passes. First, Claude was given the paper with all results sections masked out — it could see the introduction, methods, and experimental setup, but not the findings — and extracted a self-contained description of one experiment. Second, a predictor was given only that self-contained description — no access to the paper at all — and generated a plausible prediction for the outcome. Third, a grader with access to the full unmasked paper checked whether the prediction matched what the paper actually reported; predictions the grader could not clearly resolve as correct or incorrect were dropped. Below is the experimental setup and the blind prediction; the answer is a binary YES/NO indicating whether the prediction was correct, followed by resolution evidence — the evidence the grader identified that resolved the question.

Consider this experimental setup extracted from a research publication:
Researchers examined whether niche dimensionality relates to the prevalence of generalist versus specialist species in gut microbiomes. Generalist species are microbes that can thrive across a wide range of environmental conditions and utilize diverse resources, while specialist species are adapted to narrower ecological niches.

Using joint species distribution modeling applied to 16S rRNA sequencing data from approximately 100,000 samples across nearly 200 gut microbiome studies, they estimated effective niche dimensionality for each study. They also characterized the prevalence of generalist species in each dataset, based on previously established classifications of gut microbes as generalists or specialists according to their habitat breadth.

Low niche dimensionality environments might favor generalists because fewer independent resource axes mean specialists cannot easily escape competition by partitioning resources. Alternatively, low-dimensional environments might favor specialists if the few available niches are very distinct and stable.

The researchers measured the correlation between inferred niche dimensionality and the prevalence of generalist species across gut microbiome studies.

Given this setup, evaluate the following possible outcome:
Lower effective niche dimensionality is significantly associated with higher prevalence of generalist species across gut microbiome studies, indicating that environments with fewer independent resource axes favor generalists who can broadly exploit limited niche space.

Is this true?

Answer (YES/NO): YES